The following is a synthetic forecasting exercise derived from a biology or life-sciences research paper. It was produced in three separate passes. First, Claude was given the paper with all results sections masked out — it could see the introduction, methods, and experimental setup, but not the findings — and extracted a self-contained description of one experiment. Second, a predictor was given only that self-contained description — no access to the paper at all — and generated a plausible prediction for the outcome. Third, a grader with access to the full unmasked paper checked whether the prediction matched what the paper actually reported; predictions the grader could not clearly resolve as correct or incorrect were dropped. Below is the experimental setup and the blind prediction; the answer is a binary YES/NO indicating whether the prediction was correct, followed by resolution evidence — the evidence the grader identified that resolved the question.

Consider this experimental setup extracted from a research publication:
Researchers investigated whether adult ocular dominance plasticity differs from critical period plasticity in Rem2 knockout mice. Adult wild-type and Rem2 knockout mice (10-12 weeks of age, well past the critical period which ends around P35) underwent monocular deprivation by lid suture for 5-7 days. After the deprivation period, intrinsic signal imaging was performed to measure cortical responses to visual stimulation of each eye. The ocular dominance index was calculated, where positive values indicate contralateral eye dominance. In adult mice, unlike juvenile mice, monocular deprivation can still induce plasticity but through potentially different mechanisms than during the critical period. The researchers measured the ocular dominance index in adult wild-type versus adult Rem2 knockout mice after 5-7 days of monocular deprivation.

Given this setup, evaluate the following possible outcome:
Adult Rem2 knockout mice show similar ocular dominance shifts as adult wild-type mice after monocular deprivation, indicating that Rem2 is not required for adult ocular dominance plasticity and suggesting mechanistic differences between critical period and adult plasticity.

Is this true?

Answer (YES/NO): YES